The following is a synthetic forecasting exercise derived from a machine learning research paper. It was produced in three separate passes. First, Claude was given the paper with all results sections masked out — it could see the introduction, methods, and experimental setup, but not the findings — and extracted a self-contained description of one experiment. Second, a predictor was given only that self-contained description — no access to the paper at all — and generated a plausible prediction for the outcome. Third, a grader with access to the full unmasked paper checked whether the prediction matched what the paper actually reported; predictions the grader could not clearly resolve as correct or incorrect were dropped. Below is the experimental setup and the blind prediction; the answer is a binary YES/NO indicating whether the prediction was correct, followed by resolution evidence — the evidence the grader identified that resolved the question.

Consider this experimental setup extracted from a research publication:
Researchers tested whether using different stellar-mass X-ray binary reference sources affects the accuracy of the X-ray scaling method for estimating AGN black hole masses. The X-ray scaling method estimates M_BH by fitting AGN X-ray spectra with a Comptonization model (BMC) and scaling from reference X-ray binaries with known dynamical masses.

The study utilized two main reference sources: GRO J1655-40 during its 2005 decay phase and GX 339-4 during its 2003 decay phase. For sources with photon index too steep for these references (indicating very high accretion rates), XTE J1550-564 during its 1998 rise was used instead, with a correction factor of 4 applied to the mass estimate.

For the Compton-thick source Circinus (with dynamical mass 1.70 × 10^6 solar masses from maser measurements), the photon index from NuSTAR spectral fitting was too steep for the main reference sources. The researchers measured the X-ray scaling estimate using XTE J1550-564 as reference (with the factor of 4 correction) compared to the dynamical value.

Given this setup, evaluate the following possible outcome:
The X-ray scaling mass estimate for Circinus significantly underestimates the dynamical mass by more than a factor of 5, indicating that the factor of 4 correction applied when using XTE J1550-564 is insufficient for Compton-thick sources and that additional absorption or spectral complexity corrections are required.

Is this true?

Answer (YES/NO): NO